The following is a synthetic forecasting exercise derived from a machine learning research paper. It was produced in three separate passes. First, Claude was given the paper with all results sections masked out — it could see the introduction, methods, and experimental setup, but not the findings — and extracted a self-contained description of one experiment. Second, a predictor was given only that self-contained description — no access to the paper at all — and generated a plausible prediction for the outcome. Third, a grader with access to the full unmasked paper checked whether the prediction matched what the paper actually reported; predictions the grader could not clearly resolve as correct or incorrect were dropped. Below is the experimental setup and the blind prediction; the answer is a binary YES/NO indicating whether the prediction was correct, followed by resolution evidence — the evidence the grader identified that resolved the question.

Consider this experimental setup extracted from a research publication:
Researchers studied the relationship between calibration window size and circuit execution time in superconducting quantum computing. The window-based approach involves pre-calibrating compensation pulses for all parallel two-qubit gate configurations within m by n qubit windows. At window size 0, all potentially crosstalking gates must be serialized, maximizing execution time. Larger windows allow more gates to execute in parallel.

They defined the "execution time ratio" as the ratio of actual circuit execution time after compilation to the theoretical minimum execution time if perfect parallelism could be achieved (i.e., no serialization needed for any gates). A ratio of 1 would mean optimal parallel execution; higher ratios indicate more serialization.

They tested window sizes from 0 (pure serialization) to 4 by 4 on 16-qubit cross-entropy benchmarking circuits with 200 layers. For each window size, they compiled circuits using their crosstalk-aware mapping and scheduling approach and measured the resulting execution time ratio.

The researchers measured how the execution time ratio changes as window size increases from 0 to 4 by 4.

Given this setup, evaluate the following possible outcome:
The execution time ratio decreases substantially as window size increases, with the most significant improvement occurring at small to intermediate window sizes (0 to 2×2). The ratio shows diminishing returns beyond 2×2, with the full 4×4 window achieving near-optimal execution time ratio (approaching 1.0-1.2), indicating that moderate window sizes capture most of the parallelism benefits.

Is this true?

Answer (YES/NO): YES